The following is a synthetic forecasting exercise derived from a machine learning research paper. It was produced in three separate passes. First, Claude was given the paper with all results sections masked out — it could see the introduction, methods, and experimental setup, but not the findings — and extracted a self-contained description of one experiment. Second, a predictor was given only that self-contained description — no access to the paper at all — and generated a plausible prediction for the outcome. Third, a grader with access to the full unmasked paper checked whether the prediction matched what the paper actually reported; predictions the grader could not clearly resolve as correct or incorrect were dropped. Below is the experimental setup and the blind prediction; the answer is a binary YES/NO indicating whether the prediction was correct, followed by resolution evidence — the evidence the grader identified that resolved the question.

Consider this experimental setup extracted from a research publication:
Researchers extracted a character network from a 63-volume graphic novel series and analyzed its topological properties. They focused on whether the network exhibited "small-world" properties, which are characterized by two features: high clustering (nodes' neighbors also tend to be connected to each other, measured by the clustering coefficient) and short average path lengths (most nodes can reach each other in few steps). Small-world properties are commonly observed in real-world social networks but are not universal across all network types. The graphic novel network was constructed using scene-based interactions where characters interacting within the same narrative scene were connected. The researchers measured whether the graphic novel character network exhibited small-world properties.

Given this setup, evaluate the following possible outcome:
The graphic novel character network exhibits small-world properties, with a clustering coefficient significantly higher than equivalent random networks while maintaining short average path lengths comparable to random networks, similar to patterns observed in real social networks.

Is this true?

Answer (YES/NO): YES